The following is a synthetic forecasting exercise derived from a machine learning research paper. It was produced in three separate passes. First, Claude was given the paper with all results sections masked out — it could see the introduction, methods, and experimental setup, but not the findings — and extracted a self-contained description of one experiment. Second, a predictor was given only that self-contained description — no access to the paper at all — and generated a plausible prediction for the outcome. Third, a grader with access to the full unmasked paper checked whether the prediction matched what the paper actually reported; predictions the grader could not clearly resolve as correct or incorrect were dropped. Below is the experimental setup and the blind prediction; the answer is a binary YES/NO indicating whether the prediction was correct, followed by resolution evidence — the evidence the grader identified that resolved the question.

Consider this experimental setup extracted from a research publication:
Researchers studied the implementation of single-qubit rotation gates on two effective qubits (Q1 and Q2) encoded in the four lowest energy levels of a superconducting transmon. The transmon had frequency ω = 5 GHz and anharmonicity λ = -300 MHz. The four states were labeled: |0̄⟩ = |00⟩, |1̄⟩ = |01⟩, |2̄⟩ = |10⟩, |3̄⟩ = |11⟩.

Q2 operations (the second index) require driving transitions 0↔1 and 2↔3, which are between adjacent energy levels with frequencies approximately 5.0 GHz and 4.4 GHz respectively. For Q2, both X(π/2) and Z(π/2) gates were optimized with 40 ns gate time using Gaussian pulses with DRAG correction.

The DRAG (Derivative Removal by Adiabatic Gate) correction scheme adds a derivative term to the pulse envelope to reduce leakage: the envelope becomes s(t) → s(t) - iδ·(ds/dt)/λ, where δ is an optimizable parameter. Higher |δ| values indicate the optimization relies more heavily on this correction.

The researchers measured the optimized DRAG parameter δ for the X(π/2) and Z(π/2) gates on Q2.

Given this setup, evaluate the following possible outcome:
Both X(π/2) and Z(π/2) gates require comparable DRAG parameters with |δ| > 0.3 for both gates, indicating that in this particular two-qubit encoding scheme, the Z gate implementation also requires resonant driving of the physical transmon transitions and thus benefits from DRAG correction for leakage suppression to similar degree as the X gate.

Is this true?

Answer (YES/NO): NO